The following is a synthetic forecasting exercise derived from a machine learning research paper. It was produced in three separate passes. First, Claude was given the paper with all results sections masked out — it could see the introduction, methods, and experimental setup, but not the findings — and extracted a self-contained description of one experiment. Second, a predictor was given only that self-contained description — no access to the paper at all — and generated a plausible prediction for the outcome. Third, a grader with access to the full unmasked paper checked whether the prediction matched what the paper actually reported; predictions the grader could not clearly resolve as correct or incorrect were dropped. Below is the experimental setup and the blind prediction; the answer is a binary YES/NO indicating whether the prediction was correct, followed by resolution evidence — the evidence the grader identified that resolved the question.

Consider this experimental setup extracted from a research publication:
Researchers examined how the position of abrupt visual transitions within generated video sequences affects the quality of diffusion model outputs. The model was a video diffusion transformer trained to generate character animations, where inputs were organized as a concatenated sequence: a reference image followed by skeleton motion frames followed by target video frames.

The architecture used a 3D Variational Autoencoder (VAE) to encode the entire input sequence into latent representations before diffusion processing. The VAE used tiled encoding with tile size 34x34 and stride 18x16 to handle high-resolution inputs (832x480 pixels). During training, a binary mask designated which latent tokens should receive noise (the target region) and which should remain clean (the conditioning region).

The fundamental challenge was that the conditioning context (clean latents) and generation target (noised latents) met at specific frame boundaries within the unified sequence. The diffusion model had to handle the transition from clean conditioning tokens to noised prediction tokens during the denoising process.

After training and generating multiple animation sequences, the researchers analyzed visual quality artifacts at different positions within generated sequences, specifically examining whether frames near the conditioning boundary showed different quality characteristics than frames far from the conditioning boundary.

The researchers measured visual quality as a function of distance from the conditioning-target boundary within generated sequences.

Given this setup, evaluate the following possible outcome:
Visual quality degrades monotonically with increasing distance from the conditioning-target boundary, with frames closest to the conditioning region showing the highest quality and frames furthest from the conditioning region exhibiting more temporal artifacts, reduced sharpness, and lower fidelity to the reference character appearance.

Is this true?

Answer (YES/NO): NO